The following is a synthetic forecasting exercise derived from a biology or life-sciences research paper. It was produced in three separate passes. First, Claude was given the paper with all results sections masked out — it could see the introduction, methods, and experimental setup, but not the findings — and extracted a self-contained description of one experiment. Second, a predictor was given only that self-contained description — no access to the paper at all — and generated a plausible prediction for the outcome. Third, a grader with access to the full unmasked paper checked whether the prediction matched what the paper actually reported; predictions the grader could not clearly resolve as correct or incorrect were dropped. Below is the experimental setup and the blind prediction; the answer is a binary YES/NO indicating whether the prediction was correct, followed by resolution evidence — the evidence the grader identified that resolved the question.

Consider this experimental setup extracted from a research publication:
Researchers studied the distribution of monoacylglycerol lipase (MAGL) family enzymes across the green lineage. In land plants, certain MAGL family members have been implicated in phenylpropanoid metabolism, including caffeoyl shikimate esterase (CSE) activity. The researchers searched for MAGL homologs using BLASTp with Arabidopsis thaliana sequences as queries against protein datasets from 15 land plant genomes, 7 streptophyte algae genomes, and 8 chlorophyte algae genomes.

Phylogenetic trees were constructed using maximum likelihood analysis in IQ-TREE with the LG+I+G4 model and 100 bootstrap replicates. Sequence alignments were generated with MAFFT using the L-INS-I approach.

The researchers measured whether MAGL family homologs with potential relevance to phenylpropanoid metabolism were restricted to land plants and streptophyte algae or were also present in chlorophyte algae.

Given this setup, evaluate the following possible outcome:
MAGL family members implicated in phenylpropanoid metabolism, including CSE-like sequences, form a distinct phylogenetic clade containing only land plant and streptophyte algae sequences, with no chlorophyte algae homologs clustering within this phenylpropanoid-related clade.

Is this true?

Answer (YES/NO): NO